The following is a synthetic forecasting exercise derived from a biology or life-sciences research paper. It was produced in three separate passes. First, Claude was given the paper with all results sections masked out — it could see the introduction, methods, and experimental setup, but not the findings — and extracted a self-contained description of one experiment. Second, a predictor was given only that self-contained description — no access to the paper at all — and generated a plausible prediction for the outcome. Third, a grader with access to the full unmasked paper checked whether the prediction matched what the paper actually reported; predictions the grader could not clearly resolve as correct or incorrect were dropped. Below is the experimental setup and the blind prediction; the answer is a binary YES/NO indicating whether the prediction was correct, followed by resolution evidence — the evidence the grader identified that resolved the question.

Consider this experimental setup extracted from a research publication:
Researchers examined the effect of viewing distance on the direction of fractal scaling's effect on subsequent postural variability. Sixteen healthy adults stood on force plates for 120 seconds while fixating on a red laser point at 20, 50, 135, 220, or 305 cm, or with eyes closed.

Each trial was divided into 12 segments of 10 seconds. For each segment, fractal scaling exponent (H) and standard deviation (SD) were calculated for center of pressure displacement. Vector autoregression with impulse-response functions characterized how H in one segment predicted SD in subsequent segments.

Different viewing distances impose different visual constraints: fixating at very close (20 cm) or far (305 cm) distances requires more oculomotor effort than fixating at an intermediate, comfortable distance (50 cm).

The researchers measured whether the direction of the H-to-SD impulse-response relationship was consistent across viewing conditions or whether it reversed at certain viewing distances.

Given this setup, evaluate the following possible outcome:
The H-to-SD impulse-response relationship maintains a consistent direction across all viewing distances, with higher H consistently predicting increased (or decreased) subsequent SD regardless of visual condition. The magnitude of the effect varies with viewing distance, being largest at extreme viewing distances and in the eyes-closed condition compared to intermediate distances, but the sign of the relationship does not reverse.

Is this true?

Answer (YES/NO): NO